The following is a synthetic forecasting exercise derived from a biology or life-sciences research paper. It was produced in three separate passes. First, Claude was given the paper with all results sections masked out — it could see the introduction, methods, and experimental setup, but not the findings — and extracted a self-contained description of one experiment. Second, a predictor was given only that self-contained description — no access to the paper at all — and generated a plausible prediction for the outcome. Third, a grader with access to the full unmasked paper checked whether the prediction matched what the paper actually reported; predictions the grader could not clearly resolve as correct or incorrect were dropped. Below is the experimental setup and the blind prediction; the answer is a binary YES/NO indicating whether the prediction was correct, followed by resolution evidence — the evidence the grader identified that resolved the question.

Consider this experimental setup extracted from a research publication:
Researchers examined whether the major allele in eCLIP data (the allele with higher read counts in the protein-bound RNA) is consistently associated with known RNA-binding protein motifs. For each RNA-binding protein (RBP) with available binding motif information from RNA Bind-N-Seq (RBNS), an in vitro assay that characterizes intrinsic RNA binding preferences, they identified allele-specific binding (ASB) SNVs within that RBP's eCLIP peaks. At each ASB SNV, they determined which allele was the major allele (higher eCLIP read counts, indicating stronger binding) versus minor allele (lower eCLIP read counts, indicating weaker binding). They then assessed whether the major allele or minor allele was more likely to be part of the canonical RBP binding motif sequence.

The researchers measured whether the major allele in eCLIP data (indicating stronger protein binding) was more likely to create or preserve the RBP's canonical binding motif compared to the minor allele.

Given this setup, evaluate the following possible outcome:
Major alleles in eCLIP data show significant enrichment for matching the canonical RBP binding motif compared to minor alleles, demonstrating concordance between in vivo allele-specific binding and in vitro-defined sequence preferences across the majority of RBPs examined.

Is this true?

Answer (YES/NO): YES